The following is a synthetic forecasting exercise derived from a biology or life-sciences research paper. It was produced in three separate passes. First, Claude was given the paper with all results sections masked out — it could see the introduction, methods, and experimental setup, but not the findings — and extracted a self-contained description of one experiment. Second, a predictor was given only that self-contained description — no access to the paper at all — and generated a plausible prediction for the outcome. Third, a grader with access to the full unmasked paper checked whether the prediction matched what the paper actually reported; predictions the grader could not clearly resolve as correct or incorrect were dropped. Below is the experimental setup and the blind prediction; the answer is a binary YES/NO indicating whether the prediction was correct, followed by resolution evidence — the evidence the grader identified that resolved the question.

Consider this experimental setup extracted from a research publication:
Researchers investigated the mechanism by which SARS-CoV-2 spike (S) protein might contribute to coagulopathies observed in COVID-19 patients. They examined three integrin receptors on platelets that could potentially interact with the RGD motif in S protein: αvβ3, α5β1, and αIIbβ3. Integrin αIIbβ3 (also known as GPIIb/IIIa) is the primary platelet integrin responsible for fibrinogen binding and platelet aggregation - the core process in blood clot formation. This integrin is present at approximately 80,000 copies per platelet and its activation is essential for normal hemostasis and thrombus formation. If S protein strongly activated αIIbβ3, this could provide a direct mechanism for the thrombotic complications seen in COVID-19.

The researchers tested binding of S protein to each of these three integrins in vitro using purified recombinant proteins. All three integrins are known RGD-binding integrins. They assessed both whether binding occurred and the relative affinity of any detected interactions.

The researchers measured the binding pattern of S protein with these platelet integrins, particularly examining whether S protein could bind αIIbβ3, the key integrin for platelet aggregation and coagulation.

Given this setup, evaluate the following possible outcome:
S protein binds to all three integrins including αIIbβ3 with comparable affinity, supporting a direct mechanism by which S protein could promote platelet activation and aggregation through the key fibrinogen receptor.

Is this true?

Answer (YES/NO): NO